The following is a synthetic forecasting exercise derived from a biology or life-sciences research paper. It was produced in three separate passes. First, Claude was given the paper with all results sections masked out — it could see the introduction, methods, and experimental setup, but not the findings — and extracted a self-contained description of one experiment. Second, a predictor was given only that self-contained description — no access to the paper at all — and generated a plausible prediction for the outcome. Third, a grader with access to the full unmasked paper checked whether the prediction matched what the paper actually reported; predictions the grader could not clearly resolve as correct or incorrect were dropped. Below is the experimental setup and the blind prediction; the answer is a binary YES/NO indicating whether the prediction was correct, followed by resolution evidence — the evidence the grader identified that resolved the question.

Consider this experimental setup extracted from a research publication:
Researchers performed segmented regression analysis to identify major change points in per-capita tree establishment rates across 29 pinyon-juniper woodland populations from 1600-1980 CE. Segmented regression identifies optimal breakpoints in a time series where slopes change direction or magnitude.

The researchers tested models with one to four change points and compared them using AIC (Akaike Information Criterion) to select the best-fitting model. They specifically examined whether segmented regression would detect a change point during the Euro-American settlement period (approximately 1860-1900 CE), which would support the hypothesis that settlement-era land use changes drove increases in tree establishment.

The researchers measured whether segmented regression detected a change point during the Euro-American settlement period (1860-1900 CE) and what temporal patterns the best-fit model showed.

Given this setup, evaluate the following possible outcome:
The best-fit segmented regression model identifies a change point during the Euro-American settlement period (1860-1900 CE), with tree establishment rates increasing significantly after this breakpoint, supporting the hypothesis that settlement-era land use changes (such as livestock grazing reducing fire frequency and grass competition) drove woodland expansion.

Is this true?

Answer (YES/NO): NO